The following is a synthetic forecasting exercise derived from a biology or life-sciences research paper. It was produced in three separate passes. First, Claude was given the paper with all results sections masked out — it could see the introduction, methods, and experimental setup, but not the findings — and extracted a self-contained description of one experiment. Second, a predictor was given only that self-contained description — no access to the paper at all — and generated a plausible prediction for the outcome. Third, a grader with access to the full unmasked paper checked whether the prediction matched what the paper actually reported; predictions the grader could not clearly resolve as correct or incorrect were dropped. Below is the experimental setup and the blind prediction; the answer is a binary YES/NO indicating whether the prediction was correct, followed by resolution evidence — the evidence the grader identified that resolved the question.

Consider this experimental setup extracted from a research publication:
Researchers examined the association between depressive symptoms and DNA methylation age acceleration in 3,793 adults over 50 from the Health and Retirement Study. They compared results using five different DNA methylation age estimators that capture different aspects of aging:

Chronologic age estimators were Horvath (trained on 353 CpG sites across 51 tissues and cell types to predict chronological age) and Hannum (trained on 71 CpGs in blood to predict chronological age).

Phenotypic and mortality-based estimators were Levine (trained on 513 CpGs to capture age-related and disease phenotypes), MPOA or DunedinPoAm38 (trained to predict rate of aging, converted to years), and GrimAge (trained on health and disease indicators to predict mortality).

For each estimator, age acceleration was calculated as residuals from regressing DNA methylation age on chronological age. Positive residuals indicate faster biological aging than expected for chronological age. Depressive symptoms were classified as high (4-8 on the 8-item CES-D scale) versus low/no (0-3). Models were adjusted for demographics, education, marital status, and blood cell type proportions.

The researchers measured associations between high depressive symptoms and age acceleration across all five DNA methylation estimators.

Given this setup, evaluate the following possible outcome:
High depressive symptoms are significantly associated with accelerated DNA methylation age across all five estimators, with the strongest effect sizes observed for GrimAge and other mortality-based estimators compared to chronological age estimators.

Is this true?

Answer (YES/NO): NO